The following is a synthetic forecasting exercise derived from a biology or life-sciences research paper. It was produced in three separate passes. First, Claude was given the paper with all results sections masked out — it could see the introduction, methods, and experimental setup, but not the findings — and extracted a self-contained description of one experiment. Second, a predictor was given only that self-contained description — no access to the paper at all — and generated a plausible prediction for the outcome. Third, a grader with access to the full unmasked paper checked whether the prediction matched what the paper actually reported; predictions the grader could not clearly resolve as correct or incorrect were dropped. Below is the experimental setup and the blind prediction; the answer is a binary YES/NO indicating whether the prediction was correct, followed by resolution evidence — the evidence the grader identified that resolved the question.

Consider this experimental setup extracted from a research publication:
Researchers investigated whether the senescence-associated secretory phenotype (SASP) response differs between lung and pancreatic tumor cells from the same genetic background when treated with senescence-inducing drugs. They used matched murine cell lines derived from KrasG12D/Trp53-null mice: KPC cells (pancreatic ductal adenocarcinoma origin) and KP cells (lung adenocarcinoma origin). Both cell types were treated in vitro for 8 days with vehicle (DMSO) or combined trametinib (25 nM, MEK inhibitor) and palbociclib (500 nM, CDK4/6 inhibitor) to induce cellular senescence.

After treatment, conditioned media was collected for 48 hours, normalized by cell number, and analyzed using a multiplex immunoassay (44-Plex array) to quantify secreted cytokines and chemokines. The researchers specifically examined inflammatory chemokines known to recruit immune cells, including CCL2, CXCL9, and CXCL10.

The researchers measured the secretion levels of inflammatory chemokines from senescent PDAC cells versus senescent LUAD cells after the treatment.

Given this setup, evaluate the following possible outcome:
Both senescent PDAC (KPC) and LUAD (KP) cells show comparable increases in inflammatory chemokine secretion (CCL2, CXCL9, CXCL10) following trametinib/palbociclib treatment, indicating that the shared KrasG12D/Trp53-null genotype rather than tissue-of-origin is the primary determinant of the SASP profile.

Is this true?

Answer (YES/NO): YES